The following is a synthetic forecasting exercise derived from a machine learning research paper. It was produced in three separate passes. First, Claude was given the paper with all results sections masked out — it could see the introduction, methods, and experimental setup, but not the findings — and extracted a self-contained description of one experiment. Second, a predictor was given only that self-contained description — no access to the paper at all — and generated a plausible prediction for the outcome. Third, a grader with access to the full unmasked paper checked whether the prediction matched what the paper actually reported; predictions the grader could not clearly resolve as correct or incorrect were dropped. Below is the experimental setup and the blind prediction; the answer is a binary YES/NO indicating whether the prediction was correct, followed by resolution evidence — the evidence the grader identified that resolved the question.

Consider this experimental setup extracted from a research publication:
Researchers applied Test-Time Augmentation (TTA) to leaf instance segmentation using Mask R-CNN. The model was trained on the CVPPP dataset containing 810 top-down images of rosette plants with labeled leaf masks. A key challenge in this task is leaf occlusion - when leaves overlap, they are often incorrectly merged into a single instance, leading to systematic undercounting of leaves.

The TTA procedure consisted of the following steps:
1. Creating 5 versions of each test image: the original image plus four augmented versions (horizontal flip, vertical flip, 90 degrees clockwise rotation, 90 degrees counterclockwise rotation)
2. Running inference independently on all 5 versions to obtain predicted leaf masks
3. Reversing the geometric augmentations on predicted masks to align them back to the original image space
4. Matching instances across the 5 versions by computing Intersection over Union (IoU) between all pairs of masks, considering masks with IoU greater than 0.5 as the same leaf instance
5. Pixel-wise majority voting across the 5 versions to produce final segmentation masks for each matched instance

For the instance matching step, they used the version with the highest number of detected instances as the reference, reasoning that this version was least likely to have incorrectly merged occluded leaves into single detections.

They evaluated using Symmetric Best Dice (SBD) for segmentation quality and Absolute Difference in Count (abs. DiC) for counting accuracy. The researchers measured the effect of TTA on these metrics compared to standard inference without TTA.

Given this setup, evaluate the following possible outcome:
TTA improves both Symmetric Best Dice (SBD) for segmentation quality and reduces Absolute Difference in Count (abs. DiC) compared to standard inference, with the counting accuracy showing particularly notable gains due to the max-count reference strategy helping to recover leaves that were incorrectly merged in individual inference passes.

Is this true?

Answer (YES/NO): NO